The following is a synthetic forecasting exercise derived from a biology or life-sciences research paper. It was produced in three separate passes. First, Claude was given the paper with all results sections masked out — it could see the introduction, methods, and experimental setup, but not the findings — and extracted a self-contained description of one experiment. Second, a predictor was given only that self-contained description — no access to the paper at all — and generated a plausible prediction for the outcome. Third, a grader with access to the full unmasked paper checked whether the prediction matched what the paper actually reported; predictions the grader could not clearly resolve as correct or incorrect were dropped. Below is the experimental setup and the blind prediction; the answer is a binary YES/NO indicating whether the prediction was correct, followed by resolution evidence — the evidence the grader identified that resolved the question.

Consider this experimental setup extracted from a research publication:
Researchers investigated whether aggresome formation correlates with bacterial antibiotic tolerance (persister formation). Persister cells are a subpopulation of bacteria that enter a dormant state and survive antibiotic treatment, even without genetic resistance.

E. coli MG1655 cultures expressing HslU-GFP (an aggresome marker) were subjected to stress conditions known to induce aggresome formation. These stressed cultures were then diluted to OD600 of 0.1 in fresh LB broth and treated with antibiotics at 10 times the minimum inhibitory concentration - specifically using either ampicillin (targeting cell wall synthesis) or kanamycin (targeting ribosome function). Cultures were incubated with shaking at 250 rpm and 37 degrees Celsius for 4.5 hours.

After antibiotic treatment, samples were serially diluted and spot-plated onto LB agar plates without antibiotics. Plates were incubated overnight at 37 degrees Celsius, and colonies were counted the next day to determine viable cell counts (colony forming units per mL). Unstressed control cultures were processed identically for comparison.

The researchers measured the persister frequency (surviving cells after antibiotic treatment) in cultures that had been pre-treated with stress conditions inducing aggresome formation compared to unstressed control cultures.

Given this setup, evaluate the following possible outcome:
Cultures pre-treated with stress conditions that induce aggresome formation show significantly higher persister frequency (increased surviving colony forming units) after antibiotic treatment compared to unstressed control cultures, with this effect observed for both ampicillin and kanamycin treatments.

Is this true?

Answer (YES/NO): NO